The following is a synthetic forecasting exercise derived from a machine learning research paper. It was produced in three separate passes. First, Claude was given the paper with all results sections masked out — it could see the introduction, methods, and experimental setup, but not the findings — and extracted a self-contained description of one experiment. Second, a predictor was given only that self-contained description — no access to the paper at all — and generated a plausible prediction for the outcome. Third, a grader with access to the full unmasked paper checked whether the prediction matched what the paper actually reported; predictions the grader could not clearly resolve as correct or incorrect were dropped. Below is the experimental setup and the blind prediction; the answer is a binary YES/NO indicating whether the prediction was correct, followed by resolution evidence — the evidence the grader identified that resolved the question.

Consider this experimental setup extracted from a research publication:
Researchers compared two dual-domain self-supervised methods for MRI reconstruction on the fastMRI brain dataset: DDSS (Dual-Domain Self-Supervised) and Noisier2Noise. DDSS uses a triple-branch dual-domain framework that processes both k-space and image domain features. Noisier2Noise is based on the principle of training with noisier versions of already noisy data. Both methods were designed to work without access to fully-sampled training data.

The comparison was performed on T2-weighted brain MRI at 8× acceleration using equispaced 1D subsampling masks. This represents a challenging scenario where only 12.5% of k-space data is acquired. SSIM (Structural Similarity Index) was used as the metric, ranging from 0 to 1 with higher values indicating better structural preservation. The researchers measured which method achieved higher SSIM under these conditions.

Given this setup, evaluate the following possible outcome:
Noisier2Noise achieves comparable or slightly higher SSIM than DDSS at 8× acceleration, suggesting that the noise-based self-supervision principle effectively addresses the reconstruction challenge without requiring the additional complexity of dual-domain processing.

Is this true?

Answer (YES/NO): YES